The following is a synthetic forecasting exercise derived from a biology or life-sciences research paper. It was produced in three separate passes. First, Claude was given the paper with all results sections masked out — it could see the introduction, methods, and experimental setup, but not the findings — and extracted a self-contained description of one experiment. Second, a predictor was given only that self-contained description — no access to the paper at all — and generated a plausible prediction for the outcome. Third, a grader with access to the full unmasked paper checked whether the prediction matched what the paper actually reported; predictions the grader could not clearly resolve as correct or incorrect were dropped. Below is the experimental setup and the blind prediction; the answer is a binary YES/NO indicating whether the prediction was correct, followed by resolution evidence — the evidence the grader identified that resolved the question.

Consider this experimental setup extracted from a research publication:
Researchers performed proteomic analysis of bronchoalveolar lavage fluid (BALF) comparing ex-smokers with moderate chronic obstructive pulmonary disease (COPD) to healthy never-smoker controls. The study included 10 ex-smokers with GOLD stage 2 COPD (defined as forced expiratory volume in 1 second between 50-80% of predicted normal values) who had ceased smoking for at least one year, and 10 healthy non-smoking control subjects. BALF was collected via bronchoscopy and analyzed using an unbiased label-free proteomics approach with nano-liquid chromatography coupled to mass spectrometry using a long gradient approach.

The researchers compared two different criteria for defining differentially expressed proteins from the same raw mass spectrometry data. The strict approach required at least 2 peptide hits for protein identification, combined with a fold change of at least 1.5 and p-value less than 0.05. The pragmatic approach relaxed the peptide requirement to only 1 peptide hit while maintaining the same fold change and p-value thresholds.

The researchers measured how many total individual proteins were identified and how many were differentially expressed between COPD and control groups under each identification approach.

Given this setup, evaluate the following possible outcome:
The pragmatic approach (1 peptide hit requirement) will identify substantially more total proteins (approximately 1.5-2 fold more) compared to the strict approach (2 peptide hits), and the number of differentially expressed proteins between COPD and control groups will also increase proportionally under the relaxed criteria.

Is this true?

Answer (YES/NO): NO